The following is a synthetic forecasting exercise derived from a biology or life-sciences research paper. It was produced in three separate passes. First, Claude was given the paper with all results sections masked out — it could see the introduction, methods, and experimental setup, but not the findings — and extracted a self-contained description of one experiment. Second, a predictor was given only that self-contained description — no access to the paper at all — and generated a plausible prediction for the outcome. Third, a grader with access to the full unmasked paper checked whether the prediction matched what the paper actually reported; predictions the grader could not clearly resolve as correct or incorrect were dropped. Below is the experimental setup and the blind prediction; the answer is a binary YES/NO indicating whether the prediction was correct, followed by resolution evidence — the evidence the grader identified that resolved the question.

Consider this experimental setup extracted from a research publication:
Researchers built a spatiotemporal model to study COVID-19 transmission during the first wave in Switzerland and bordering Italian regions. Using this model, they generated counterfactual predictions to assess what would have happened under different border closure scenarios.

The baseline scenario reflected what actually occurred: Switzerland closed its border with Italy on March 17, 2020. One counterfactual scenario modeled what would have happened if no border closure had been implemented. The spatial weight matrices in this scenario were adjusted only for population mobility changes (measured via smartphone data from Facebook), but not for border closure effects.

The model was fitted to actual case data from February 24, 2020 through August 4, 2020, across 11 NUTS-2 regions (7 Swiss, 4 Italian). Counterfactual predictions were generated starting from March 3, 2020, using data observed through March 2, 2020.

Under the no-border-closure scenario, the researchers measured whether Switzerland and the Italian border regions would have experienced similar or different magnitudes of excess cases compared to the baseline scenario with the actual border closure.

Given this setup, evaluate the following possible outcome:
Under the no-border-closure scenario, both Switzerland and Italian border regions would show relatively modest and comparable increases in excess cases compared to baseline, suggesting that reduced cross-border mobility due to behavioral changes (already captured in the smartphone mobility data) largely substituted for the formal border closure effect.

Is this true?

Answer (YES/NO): NO